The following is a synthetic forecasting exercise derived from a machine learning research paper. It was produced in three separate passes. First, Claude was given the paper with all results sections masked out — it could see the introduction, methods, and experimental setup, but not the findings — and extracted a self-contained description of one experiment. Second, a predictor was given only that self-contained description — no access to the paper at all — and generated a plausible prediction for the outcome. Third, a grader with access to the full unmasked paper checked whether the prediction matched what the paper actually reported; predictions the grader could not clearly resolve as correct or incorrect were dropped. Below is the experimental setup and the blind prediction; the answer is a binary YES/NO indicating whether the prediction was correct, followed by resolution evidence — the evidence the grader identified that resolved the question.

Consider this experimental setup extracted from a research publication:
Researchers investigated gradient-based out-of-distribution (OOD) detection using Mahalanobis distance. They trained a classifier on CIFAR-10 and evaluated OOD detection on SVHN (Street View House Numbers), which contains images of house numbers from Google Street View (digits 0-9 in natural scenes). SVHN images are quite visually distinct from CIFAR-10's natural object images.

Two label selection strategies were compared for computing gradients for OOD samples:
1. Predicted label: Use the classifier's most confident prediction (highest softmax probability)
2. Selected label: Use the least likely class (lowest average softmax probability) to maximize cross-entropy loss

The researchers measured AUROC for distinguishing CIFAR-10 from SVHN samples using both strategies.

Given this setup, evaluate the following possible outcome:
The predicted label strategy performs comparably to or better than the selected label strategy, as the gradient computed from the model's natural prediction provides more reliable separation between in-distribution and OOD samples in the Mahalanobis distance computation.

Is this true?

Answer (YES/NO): NO